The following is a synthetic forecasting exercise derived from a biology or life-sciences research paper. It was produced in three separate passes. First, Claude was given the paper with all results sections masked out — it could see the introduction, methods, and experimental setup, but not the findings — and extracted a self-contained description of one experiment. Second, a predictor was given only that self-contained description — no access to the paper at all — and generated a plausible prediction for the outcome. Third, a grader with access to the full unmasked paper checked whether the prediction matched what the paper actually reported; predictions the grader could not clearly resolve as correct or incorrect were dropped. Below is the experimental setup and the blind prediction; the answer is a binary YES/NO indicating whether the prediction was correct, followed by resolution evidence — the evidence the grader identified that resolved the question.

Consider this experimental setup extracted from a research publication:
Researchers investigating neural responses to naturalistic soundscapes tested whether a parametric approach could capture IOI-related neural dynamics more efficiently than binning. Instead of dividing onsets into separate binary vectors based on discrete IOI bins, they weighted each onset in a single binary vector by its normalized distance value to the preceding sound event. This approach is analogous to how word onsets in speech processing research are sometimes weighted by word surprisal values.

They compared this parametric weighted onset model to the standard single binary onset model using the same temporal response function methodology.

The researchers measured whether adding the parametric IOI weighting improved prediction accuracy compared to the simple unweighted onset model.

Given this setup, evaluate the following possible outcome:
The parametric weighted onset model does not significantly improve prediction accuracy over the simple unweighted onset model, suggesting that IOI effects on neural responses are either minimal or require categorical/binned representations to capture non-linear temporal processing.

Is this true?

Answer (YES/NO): YES